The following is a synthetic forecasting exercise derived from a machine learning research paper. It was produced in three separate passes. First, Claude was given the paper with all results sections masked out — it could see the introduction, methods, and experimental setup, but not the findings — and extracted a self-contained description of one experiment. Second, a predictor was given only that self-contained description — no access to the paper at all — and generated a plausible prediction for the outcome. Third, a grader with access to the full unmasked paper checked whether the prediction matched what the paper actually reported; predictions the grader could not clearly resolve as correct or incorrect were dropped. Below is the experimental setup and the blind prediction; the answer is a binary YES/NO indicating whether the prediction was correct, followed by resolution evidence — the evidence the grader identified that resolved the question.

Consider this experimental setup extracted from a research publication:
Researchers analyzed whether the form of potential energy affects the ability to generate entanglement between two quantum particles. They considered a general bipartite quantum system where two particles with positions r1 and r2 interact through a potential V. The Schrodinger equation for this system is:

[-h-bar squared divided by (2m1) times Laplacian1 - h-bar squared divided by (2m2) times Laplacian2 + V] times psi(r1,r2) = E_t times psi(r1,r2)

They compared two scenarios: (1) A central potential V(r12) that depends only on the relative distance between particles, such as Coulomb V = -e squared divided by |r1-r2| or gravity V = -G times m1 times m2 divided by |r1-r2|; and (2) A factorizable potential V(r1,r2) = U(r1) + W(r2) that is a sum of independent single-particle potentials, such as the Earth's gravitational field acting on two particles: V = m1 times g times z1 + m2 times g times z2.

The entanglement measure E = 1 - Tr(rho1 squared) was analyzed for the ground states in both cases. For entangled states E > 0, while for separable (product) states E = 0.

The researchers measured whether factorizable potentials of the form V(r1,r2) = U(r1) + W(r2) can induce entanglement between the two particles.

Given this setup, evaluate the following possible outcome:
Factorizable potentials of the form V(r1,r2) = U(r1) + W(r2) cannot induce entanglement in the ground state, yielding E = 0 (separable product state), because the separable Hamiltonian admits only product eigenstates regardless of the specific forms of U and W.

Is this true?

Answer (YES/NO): YES